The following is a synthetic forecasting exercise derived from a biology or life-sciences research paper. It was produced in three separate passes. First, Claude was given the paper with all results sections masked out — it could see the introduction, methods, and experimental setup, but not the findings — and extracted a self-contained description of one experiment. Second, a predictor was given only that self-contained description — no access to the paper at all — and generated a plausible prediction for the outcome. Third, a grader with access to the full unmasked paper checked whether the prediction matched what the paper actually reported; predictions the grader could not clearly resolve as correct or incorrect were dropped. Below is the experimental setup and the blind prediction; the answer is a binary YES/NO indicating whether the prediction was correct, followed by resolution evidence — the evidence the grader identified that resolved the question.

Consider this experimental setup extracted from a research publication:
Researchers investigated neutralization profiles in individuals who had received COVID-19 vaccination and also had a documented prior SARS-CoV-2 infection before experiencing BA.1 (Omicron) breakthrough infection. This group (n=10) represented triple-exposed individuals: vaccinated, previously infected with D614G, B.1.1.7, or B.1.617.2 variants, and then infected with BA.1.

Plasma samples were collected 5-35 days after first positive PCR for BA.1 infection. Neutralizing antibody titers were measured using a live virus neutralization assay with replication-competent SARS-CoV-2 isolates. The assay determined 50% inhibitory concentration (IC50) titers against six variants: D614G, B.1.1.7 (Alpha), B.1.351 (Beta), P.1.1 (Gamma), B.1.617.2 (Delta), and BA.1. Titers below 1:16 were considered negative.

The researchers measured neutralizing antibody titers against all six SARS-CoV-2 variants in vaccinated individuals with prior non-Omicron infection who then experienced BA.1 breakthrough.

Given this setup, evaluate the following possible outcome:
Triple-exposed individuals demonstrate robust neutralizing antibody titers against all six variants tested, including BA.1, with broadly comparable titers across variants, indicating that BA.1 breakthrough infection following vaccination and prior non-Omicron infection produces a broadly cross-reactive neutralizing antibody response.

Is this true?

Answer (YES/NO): NO